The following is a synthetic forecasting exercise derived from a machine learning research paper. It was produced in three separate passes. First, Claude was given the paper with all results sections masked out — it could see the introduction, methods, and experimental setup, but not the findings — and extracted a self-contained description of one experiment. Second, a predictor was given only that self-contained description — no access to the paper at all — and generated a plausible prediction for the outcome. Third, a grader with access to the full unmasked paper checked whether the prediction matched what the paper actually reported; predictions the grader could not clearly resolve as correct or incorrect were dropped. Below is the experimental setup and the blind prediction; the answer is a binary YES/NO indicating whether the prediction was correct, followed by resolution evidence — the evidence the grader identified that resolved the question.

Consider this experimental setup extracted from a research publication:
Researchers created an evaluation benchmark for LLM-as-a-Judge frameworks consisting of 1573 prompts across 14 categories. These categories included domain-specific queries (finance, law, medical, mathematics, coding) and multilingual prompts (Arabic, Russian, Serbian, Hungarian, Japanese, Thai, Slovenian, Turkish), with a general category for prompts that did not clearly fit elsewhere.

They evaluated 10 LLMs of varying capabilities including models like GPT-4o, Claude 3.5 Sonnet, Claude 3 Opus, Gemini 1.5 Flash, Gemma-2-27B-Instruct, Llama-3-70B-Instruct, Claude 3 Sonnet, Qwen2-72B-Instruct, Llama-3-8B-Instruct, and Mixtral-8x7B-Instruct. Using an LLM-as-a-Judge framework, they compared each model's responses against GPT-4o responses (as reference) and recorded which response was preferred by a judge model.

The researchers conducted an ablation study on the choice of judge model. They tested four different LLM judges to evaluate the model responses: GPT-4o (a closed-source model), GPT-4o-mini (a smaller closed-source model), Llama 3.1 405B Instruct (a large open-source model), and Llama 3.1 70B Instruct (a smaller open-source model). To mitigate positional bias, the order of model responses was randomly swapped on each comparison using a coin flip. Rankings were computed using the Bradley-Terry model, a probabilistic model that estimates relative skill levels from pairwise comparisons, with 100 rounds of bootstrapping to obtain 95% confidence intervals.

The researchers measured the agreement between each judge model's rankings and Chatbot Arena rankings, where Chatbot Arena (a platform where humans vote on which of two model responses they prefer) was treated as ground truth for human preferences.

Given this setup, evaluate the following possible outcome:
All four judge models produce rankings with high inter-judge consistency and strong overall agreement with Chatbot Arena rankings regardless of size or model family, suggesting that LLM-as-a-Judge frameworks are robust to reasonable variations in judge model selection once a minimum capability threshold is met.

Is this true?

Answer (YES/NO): NO